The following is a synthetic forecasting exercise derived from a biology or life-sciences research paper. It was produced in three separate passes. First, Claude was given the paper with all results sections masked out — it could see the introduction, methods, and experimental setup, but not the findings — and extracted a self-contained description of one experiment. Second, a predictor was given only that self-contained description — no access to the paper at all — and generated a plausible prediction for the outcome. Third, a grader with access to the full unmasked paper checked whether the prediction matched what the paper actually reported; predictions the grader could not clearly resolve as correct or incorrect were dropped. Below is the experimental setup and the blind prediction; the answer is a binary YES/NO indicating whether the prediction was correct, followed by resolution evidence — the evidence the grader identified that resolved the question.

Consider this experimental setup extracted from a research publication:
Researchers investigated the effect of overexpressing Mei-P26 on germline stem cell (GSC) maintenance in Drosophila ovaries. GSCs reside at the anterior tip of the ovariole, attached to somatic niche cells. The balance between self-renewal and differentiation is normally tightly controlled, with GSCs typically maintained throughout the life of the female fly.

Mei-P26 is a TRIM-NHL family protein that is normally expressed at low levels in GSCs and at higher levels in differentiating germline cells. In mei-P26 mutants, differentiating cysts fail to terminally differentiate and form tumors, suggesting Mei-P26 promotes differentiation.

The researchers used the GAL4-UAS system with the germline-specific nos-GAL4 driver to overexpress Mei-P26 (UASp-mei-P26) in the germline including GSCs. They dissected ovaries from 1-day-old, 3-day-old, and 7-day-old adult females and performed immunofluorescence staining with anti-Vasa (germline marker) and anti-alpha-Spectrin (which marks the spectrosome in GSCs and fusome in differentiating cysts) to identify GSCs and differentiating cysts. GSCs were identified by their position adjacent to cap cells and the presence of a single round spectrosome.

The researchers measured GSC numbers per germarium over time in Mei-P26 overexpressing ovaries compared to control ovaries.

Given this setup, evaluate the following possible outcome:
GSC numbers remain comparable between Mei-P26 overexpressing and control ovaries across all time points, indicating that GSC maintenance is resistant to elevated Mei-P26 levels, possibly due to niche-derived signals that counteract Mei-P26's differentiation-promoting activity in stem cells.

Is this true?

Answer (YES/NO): NO